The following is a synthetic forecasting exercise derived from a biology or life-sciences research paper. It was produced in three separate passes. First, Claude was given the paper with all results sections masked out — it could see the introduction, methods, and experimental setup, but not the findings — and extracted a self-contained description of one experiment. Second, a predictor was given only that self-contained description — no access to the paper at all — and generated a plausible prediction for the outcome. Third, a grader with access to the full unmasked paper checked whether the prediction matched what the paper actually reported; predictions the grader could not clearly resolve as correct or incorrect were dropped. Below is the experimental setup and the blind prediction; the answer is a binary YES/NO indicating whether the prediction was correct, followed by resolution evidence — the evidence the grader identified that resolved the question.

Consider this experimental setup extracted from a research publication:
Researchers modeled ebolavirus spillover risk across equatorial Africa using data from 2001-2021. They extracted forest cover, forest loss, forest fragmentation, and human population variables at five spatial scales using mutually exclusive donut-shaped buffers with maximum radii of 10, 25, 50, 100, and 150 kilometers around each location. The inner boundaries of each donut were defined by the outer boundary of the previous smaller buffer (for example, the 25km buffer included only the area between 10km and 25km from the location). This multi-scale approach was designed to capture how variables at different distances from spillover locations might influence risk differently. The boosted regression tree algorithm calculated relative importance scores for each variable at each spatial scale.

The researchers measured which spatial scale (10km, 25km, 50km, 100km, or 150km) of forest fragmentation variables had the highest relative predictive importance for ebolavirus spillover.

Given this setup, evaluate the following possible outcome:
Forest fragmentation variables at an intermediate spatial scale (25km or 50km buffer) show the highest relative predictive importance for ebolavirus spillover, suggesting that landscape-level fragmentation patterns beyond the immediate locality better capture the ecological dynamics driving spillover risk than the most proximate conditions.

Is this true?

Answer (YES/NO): NO